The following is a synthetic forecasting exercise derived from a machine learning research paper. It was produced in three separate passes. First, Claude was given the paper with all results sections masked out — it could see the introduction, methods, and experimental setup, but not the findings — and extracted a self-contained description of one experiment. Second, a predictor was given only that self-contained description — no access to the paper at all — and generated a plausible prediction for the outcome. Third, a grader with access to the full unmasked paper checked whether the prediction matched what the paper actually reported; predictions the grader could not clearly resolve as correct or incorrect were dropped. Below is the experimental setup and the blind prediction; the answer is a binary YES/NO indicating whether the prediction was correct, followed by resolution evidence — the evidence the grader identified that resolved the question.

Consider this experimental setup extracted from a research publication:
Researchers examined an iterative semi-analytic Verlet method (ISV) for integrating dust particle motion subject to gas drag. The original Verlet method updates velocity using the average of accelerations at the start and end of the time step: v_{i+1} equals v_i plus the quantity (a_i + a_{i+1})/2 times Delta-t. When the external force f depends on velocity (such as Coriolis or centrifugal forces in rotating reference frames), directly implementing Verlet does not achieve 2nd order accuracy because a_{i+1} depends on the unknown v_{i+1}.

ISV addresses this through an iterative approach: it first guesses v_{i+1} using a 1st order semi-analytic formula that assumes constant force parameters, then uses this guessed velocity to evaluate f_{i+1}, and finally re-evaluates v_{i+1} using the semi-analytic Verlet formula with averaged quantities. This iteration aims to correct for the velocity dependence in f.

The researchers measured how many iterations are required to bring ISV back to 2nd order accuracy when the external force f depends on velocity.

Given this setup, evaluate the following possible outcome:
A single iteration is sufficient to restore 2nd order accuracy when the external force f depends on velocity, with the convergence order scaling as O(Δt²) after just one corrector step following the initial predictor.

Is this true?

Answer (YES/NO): YES